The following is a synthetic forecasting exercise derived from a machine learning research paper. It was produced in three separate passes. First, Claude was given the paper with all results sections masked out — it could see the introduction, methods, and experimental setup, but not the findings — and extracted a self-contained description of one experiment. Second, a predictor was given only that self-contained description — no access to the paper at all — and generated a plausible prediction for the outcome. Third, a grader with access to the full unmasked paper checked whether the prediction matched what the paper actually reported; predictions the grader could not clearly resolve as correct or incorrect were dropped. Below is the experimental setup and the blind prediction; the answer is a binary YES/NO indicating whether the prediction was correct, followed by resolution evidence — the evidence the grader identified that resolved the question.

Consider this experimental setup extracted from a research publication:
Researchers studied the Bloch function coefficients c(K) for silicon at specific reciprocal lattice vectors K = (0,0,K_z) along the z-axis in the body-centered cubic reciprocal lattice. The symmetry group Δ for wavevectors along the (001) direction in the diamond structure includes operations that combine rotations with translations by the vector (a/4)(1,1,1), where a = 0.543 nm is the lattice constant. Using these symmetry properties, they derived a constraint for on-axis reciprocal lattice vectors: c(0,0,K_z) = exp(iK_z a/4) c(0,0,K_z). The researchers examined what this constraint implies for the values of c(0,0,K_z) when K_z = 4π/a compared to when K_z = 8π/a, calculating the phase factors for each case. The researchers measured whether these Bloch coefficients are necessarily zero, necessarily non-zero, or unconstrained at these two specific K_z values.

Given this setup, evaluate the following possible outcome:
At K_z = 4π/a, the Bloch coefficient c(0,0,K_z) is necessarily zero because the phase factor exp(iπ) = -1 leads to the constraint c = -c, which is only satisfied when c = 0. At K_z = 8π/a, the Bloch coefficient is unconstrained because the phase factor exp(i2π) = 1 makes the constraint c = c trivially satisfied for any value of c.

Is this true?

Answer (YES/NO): YES